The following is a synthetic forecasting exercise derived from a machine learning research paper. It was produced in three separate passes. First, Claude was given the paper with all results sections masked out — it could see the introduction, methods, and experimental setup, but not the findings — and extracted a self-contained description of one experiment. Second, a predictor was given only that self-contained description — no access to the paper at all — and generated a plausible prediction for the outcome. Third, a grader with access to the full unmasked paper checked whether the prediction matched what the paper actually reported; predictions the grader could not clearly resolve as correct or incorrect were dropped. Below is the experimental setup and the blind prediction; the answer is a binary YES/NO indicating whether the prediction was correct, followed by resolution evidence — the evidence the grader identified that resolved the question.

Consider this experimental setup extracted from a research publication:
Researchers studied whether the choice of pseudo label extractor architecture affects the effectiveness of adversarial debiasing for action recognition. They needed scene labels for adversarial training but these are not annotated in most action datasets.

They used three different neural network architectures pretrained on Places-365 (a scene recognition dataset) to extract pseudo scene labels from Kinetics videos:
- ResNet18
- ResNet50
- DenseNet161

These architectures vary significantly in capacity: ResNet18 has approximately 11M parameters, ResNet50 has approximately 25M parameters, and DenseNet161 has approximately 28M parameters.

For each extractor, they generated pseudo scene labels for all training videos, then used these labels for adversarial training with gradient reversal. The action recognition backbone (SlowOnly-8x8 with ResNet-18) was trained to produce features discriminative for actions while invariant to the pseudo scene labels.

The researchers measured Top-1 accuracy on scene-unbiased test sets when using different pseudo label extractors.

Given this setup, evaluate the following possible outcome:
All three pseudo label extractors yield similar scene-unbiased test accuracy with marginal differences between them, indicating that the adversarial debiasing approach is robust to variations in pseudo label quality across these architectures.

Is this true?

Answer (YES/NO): YES